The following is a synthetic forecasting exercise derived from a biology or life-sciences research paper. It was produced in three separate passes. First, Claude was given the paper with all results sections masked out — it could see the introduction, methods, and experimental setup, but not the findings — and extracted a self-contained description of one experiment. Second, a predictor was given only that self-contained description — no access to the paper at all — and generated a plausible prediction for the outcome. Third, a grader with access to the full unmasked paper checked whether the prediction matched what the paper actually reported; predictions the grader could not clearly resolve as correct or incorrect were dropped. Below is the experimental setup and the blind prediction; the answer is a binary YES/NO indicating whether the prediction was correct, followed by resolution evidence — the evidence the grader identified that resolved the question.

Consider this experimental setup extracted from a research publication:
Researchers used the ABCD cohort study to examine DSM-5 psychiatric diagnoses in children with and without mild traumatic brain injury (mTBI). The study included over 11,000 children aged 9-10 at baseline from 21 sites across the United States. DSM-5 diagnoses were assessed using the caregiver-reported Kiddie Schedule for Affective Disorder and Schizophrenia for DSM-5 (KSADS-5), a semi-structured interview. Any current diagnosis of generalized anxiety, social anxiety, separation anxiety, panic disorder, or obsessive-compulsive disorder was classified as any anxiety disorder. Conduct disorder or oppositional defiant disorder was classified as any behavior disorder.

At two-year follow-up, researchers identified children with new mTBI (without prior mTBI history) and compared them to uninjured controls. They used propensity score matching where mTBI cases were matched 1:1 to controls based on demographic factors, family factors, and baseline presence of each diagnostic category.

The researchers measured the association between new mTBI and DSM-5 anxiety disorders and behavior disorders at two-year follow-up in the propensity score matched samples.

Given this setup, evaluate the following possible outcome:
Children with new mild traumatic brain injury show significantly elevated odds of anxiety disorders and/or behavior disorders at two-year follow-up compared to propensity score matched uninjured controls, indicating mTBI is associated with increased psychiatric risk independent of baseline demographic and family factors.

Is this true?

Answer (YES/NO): NO